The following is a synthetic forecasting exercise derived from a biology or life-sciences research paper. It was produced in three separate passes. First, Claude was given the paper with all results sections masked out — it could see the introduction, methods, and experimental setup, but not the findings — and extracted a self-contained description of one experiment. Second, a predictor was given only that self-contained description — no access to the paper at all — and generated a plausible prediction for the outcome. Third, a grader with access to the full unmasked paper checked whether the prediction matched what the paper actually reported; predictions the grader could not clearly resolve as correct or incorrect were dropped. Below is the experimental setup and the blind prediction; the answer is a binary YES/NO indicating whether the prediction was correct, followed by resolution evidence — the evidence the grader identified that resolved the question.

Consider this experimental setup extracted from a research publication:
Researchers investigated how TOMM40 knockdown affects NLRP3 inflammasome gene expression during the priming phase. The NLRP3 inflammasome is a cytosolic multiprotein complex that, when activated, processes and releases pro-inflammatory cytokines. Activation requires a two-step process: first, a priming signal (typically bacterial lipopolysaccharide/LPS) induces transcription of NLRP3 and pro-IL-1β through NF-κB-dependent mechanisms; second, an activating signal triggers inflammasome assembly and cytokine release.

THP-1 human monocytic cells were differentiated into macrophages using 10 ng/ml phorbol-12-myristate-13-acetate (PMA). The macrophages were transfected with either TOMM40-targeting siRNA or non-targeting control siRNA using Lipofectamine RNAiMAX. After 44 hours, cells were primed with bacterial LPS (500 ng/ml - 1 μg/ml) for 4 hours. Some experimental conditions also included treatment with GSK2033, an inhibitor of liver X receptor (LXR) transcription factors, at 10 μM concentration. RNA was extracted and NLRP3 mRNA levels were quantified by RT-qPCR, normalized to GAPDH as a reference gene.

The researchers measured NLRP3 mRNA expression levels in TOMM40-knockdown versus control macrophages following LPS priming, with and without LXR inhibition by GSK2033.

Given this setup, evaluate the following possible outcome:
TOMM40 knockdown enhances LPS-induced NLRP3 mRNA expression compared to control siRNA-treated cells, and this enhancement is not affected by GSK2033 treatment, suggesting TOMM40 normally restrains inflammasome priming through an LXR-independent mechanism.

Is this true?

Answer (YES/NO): NO